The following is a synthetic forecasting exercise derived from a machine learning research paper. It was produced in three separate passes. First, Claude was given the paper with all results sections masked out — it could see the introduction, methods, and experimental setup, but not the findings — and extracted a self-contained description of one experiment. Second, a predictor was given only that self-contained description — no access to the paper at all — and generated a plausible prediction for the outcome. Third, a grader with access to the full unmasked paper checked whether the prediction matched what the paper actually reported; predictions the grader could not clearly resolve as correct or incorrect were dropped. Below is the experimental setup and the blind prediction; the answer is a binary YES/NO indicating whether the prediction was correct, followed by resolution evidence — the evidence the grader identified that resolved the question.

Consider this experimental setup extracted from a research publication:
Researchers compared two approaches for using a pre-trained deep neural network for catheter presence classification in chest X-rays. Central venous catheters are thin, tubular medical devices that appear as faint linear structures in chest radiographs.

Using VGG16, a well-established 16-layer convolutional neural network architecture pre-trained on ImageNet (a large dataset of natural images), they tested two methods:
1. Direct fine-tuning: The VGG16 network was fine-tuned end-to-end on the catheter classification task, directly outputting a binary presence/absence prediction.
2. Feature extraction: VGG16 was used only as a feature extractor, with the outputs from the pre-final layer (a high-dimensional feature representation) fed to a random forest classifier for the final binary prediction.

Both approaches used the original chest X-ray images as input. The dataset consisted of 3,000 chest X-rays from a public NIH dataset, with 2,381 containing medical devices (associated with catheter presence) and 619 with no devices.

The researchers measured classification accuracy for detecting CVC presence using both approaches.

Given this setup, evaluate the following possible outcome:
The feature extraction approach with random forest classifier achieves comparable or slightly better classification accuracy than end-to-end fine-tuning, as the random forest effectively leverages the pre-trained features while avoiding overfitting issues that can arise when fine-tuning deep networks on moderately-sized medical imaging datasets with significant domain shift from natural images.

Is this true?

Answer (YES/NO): NO